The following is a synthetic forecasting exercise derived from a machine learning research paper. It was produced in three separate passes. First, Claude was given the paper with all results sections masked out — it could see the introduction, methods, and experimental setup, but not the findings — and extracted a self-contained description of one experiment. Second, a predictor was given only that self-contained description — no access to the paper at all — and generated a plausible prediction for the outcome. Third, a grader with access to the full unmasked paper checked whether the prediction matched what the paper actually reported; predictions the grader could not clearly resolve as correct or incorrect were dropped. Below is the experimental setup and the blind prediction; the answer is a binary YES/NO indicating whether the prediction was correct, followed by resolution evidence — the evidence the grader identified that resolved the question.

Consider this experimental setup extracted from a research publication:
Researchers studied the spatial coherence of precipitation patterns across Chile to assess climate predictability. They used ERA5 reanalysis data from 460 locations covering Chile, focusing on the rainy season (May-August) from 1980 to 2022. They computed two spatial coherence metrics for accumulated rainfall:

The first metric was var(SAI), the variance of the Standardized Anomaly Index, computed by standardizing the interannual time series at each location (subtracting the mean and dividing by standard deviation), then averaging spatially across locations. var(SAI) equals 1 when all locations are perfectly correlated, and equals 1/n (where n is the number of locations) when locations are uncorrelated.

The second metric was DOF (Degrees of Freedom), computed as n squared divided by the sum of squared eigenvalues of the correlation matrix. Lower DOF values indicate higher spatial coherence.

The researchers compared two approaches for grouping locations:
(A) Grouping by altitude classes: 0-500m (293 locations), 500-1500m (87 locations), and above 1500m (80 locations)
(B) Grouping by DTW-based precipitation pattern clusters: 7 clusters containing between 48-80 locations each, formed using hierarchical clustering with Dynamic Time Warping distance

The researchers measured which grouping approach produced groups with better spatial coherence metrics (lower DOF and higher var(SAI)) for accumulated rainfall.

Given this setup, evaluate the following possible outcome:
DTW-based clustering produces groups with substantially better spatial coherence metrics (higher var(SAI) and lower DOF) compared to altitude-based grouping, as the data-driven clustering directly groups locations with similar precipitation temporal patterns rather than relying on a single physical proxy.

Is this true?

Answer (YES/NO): YES